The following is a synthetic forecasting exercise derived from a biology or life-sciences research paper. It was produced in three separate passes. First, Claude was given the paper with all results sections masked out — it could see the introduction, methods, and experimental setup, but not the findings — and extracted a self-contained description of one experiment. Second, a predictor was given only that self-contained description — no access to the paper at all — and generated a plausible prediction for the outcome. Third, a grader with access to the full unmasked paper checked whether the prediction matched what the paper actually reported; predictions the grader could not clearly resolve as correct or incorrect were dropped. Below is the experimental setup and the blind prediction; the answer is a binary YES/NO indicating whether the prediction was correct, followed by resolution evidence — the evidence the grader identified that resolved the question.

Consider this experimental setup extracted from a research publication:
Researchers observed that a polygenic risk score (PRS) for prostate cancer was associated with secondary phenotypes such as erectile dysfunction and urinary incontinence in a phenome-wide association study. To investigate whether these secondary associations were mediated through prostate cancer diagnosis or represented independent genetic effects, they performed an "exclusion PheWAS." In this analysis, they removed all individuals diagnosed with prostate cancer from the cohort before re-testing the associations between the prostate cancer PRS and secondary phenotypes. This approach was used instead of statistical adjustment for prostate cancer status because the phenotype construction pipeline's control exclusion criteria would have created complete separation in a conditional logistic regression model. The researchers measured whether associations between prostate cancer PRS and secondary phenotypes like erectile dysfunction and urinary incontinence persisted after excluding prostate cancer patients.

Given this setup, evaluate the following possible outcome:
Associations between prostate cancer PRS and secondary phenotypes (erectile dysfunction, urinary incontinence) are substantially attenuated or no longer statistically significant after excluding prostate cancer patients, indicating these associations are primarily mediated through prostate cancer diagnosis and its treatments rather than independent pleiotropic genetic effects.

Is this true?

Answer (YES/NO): YES